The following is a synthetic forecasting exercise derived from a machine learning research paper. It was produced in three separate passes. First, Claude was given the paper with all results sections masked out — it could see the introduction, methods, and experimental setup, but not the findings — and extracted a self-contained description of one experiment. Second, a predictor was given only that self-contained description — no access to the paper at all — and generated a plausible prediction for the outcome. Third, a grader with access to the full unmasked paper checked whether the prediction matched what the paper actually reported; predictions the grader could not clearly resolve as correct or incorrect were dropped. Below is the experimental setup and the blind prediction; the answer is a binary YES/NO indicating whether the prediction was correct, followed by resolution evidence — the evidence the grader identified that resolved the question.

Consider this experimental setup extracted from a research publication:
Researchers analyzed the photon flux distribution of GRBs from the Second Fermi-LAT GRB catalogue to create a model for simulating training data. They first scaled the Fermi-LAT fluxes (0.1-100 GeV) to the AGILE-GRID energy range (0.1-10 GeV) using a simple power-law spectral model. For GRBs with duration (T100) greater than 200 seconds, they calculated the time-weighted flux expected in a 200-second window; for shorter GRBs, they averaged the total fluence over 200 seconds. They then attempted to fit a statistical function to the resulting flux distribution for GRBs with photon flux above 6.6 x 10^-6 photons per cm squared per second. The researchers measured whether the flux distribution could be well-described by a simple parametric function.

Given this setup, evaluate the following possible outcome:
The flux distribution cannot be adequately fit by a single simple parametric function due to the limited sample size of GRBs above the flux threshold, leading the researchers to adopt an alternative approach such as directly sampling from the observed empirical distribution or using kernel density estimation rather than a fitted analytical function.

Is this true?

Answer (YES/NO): NO